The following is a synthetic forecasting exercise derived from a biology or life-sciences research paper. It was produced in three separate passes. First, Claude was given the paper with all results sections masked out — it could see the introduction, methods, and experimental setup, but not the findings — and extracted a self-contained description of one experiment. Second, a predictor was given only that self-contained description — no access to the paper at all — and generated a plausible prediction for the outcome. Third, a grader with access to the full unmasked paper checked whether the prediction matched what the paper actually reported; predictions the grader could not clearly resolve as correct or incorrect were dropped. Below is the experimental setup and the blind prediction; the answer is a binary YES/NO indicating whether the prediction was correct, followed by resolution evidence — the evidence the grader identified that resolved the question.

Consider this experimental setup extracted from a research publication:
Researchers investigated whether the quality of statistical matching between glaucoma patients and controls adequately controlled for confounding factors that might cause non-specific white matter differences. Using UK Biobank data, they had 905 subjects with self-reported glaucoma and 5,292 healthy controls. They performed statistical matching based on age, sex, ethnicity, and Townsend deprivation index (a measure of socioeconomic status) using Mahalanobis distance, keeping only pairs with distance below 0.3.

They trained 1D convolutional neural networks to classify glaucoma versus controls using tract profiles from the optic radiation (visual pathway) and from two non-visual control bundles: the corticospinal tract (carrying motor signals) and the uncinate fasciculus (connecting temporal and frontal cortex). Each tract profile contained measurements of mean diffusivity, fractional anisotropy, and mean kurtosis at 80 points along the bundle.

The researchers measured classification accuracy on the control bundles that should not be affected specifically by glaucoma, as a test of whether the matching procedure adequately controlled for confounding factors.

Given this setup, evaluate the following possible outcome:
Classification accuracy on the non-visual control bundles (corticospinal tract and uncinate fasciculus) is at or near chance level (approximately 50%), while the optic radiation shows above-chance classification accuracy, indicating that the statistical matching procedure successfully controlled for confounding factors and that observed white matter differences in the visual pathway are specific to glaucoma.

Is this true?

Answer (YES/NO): NO